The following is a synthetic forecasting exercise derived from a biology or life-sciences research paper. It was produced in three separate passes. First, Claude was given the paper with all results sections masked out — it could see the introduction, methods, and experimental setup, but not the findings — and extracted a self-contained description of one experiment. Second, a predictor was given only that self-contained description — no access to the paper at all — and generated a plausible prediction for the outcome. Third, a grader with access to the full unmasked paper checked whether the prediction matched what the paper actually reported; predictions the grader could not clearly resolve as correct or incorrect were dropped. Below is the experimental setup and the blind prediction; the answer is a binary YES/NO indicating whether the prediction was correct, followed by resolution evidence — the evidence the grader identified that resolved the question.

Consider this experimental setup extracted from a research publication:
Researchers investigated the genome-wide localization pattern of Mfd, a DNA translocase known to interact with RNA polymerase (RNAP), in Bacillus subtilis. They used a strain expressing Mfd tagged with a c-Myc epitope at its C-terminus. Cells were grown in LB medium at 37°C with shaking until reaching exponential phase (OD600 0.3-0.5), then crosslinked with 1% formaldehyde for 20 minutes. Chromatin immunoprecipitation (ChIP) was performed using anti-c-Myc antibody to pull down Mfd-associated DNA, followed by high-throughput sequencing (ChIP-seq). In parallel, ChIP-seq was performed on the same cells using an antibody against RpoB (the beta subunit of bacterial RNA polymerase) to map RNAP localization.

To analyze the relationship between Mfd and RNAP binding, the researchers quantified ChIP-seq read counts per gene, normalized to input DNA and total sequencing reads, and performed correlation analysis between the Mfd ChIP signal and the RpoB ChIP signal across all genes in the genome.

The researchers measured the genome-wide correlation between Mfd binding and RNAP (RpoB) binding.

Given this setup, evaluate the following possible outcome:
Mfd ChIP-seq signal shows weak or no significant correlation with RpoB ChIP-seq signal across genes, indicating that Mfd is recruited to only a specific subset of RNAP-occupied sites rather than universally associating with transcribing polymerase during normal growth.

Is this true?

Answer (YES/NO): NO